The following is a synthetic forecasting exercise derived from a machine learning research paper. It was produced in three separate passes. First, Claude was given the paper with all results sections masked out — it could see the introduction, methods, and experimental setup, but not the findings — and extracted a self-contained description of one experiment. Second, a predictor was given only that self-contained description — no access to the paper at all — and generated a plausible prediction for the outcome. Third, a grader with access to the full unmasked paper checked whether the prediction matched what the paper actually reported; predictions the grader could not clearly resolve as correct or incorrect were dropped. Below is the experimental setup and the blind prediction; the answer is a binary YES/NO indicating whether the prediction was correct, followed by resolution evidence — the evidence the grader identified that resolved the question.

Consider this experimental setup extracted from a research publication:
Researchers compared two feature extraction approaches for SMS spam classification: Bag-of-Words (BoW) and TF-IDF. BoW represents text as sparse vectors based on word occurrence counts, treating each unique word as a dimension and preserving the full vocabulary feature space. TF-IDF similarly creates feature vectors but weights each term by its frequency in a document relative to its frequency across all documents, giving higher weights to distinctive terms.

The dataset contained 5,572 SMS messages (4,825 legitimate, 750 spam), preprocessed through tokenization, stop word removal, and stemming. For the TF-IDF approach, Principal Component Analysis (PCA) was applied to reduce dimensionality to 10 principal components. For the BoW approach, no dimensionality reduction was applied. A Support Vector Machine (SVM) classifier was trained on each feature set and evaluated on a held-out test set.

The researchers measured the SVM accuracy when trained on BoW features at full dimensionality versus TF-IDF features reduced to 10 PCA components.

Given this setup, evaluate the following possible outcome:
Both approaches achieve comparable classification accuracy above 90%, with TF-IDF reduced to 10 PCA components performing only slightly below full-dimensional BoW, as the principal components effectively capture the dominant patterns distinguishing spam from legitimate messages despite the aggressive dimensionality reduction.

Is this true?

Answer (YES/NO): YES